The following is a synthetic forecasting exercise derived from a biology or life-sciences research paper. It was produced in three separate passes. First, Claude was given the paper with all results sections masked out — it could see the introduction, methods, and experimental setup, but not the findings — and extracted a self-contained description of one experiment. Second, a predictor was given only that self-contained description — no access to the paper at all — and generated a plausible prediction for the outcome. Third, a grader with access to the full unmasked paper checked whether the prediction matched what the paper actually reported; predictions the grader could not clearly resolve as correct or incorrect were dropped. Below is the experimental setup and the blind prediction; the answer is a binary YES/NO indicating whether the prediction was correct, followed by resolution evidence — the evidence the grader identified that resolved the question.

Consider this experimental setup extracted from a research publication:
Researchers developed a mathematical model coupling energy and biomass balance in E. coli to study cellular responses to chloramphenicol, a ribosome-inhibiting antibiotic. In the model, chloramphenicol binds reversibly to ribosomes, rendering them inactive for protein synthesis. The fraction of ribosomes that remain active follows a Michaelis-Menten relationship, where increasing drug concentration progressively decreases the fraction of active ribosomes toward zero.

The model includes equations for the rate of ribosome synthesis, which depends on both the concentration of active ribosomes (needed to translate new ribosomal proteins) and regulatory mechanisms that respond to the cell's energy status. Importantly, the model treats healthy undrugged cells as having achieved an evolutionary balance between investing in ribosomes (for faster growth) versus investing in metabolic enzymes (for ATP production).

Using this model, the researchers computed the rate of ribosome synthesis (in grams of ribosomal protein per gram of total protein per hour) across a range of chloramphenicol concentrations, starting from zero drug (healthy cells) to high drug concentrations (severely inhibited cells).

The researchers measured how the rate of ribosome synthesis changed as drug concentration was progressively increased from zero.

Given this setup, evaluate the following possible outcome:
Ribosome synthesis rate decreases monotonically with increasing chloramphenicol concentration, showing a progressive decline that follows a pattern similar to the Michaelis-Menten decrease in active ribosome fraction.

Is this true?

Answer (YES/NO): NO